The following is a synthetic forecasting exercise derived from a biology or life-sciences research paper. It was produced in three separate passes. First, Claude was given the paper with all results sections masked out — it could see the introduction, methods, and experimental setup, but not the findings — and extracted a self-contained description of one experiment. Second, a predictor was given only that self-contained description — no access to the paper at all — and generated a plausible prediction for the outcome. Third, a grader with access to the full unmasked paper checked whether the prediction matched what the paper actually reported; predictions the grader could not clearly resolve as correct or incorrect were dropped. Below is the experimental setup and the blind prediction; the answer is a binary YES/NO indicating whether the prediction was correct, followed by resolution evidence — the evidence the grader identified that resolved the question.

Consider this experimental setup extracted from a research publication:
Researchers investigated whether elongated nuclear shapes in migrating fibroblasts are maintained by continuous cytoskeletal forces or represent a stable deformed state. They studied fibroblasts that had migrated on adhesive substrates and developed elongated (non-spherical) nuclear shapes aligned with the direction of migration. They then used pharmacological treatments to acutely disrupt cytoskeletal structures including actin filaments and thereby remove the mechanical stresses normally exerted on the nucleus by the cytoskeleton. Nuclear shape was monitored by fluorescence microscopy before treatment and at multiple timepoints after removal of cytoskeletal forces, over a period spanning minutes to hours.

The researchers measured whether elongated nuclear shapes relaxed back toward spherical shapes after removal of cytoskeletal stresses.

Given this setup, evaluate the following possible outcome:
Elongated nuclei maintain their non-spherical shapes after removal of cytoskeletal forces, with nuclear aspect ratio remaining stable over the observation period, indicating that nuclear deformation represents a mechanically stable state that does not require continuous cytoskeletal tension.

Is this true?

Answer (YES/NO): YES